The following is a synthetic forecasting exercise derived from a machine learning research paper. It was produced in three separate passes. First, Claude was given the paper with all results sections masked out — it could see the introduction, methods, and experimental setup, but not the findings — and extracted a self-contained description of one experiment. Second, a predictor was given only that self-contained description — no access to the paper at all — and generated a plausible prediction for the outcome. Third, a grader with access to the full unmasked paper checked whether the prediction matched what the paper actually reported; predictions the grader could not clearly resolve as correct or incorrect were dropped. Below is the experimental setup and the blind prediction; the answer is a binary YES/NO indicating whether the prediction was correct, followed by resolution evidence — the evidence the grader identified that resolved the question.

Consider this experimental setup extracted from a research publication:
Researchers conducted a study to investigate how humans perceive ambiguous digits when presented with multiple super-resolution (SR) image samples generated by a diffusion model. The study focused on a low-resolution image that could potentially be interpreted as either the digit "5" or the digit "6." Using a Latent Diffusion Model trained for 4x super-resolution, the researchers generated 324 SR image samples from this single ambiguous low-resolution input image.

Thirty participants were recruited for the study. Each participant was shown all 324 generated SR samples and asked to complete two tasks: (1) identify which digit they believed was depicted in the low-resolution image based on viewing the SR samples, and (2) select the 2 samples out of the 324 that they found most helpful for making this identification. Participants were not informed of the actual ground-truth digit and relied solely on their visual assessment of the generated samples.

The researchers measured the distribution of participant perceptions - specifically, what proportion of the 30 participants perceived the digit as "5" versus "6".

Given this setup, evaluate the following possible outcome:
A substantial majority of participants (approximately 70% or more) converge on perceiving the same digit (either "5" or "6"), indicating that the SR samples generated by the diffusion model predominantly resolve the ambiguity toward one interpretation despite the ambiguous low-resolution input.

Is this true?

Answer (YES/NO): YES